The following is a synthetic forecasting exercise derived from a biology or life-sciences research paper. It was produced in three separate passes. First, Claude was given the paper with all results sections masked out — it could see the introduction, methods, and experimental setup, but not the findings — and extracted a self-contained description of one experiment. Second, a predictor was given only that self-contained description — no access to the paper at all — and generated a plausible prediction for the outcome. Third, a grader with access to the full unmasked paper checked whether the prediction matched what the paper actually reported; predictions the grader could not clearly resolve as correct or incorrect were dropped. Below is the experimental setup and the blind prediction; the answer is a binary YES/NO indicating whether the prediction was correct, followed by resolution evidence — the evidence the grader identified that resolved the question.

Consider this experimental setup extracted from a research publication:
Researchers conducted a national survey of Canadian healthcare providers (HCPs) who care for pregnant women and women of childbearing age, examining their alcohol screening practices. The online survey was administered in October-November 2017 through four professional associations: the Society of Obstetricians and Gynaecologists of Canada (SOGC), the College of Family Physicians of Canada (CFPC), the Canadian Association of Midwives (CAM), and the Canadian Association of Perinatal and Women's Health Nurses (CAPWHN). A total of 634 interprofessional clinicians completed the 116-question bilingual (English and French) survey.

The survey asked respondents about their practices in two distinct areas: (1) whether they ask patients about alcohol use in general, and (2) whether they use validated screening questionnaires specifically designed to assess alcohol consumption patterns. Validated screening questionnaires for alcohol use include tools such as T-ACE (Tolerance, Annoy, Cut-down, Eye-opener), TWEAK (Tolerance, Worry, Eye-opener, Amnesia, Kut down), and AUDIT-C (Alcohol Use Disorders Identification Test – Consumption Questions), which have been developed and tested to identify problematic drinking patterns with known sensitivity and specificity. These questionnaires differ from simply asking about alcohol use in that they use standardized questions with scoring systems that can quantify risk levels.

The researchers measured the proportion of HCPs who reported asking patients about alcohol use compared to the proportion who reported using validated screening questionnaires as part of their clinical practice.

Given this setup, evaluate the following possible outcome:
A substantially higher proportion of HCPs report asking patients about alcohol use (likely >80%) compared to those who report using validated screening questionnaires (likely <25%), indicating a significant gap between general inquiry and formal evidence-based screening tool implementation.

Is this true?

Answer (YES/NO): NO